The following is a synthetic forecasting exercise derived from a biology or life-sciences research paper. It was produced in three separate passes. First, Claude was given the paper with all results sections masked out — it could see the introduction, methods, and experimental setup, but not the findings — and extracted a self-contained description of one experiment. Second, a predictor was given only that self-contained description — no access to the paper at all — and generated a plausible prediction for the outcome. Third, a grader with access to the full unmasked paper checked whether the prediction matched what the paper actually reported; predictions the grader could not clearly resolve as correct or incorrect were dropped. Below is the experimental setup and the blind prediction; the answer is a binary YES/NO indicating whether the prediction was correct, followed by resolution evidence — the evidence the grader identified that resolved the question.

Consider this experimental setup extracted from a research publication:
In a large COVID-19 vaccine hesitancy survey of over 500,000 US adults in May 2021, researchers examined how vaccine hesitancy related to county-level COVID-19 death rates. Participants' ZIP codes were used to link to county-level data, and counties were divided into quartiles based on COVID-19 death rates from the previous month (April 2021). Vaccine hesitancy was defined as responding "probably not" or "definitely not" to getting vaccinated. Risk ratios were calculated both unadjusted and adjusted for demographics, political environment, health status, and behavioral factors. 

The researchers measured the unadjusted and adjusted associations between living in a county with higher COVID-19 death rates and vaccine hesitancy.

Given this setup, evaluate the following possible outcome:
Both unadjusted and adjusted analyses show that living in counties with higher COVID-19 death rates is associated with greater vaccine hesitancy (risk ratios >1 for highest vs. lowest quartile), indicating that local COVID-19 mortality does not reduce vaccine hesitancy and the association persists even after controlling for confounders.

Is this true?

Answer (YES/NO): NO